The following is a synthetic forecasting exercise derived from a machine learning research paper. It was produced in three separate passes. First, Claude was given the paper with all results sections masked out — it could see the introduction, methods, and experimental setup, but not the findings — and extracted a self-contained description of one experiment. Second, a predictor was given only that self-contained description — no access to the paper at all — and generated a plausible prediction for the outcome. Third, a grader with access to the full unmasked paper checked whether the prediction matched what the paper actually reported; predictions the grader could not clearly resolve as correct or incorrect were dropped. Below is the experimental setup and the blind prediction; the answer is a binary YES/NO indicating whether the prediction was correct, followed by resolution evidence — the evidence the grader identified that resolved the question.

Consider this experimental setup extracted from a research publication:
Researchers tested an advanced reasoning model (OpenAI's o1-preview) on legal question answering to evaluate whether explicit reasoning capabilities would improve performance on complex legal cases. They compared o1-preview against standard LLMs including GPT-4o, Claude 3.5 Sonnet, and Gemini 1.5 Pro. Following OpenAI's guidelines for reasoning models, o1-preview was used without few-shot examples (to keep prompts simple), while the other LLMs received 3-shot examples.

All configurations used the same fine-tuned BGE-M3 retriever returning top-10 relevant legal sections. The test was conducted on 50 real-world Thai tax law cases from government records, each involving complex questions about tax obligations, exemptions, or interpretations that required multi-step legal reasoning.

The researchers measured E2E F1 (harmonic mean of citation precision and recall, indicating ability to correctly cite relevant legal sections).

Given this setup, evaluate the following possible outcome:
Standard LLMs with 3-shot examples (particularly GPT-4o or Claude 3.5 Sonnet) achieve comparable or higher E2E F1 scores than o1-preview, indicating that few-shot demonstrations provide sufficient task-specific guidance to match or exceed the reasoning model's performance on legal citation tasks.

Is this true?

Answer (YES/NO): YES